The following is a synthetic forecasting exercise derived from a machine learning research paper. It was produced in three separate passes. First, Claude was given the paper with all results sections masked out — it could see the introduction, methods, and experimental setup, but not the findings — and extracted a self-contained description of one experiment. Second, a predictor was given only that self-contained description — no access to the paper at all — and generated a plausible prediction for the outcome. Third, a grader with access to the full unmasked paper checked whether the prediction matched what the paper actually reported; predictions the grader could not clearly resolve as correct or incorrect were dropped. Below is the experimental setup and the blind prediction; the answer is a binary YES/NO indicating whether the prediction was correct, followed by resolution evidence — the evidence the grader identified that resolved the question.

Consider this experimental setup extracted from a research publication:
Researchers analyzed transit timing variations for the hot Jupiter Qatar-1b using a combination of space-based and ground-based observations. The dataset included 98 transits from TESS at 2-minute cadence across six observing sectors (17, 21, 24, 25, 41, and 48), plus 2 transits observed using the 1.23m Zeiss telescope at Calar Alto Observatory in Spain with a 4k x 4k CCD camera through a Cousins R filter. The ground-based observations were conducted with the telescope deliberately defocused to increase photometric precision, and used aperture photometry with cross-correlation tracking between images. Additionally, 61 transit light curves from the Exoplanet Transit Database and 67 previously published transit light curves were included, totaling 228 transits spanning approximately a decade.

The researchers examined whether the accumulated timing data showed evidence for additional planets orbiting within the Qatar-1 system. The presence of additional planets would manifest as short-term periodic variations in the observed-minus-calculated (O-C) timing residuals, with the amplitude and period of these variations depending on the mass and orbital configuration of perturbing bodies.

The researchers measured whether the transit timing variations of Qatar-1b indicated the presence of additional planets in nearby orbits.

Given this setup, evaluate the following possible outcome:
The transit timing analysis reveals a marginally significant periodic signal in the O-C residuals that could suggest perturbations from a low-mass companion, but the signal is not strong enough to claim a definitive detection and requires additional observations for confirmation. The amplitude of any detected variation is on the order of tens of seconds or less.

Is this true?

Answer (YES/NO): NO